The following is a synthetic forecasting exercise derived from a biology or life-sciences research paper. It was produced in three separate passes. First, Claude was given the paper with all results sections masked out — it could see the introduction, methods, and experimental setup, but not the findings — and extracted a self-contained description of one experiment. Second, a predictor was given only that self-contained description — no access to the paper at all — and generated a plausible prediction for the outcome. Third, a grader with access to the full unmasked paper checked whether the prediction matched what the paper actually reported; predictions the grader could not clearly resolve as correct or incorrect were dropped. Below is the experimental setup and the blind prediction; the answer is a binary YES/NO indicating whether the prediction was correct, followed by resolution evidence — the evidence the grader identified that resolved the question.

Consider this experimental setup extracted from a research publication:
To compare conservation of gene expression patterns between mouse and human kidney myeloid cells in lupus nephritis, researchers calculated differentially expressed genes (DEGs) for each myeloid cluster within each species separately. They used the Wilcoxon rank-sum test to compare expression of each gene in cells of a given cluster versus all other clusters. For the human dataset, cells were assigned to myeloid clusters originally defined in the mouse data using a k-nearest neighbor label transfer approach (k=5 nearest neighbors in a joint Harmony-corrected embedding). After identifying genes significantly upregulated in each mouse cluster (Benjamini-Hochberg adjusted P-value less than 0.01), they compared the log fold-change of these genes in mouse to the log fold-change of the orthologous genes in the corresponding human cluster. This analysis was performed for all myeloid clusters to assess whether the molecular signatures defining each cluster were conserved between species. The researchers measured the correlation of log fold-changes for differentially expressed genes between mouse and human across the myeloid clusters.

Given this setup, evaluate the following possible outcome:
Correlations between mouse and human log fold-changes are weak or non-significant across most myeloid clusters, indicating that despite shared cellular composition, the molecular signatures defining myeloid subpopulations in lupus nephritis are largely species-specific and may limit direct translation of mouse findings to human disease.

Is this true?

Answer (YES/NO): NO